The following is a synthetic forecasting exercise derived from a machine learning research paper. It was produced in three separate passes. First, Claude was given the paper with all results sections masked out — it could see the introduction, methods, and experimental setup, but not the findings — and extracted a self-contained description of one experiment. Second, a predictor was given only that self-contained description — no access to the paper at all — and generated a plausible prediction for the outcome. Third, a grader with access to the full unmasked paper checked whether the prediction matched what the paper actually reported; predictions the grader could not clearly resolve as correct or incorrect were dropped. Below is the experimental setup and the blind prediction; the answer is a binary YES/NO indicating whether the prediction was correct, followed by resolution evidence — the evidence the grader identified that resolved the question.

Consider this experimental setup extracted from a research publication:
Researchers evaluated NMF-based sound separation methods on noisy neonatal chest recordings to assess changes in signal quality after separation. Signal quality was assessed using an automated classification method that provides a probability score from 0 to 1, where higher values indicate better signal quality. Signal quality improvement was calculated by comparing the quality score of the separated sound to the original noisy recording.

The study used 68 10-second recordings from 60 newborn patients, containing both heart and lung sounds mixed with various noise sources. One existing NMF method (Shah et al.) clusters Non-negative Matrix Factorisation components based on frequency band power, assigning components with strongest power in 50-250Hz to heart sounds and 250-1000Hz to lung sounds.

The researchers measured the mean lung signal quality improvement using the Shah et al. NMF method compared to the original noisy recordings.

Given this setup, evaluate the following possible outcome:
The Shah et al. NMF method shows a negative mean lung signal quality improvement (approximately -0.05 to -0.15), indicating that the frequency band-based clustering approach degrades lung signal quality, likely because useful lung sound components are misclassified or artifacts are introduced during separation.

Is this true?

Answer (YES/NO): YES